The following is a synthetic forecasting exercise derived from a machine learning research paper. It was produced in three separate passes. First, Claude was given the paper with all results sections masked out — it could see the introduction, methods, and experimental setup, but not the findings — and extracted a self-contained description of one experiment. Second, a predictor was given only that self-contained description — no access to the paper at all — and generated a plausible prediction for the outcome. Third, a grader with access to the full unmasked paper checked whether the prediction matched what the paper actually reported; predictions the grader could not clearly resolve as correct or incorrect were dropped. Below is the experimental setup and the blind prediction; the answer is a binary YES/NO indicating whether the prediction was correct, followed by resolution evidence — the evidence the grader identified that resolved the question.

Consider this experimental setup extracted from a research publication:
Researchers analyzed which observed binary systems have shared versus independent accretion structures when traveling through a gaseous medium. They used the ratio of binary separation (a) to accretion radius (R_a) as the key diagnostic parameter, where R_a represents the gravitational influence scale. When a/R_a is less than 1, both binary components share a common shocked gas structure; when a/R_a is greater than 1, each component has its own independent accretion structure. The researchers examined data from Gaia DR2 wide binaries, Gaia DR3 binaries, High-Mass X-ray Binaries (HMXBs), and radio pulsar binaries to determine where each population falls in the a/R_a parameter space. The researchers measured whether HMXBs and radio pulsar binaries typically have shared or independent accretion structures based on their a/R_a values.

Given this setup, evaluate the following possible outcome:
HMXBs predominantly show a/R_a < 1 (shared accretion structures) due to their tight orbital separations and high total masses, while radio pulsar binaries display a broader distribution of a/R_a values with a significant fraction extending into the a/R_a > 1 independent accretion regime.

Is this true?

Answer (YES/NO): NO